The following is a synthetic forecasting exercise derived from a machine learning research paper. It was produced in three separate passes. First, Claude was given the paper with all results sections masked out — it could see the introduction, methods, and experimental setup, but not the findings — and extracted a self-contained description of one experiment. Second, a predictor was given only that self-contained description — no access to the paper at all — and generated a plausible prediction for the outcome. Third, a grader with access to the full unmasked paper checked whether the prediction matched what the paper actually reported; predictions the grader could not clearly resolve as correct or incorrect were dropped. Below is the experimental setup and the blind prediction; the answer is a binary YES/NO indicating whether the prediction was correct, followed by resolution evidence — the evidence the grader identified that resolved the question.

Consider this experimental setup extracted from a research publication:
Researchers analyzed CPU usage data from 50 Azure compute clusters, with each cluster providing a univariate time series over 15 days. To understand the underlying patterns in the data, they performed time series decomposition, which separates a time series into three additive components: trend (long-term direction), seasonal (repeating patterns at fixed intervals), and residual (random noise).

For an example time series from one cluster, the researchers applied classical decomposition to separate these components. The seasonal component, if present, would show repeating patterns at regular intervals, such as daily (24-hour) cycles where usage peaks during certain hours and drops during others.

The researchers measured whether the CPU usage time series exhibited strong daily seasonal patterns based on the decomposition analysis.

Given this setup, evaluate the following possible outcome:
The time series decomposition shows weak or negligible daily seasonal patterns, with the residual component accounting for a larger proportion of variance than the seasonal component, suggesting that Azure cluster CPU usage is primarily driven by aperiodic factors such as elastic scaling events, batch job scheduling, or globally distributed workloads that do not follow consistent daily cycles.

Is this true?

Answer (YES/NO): NO